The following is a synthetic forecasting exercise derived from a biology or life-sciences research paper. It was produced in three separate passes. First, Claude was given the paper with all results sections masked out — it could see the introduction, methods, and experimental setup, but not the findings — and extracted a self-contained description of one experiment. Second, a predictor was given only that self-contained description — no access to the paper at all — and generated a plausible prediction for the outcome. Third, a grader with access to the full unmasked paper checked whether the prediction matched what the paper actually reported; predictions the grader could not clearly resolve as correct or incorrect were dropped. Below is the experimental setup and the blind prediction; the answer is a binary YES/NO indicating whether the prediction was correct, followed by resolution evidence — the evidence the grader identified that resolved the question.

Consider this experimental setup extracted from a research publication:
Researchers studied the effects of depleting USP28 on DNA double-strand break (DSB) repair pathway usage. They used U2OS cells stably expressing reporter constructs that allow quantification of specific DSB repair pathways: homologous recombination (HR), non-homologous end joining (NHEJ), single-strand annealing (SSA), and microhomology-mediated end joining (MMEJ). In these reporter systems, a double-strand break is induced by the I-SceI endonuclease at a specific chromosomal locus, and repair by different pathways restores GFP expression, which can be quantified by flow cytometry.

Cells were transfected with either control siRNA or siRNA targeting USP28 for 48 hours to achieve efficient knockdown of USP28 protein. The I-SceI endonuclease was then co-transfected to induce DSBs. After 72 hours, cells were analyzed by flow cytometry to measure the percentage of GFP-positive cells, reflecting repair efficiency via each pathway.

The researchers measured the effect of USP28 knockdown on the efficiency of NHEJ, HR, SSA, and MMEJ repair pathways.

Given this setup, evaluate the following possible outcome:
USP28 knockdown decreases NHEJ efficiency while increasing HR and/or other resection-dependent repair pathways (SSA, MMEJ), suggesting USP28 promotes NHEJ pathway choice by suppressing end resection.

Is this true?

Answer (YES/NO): NO